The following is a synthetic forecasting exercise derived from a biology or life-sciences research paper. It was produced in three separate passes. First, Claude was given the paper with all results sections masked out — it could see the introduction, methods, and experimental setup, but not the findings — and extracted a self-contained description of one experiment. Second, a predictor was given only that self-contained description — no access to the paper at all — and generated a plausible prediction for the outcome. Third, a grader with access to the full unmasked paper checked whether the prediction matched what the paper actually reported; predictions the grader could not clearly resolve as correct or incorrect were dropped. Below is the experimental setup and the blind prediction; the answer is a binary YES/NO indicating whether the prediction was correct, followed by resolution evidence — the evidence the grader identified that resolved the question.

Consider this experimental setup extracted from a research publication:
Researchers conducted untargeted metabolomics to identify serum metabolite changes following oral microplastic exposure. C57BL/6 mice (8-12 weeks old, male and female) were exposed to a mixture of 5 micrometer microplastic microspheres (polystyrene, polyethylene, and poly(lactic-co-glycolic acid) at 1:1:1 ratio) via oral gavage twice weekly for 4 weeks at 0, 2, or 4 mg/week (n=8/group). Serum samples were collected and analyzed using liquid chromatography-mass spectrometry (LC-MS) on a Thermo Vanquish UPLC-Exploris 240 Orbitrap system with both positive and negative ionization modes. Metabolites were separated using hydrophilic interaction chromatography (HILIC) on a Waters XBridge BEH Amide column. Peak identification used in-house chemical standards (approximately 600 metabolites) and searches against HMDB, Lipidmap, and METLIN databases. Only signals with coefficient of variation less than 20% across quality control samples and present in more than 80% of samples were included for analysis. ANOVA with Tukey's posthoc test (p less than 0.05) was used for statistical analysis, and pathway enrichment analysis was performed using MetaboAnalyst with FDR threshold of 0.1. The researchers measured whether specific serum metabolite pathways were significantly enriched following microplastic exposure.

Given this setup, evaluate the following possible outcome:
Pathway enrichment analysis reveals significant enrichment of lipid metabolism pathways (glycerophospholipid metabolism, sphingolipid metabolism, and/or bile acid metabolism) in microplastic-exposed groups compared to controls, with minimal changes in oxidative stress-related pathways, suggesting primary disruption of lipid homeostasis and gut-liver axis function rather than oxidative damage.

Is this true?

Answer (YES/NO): NO